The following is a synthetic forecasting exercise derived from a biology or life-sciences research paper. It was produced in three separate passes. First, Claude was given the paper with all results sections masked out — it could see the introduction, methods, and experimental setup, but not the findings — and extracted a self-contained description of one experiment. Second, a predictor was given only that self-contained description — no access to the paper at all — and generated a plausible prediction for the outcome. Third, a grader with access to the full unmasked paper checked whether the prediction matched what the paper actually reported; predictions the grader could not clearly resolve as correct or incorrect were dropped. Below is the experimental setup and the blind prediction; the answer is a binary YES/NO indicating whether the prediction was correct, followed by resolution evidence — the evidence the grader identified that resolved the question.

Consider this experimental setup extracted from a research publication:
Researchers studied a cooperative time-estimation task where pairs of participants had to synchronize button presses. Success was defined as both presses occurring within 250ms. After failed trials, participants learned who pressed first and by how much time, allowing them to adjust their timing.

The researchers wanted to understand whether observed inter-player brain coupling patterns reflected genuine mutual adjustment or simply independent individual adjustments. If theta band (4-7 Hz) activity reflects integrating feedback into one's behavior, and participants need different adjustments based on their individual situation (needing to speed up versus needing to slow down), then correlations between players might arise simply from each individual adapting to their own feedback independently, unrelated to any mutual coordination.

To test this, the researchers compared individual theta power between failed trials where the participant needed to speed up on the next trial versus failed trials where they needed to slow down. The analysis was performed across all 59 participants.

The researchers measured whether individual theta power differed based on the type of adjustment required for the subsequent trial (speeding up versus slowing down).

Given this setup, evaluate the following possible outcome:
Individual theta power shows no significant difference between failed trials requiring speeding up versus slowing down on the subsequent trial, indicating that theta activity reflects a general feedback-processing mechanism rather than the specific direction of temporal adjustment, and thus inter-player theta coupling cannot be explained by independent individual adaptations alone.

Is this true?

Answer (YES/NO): YES